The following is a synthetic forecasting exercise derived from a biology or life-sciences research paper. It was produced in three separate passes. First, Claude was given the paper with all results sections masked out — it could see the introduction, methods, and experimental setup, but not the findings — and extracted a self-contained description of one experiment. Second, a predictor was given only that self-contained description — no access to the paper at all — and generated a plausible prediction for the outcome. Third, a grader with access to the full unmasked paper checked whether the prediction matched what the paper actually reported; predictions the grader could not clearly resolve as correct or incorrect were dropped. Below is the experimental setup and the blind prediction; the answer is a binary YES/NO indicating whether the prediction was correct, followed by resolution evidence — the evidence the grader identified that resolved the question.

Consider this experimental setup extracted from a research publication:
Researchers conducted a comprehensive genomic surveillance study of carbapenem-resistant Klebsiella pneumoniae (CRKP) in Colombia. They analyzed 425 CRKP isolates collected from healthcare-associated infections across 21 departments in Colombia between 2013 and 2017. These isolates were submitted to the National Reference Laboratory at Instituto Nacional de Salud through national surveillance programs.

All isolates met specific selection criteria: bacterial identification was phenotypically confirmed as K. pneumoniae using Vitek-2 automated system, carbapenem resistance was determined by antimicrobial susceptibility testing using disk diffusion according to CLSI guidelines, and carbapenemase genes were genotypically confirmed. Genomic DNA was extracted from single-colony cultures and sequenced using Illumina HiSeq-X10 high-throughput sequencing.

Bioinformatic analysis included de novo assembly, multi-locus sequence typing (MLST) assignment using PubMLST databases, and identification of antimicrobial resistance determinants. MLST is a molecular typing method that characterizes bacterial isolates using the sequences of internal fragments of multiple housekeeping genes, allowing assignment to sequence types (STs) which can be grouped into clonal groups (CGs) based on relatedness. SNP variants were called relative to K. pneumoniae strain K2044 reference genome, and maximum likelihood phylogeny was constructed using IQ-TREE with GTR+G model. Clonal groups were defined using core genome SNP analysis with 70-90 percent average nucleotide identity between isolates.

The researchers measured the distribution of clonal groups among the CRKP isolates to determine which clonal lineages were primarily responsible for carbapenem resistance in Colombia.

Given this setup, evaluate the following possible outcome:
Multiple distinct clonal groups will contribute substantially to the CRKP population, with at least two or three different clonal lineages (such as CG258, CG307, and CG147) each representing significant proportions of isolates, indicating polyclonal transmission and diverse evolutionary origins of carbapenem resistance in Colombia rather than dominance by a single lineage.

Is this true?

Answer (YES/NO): NO